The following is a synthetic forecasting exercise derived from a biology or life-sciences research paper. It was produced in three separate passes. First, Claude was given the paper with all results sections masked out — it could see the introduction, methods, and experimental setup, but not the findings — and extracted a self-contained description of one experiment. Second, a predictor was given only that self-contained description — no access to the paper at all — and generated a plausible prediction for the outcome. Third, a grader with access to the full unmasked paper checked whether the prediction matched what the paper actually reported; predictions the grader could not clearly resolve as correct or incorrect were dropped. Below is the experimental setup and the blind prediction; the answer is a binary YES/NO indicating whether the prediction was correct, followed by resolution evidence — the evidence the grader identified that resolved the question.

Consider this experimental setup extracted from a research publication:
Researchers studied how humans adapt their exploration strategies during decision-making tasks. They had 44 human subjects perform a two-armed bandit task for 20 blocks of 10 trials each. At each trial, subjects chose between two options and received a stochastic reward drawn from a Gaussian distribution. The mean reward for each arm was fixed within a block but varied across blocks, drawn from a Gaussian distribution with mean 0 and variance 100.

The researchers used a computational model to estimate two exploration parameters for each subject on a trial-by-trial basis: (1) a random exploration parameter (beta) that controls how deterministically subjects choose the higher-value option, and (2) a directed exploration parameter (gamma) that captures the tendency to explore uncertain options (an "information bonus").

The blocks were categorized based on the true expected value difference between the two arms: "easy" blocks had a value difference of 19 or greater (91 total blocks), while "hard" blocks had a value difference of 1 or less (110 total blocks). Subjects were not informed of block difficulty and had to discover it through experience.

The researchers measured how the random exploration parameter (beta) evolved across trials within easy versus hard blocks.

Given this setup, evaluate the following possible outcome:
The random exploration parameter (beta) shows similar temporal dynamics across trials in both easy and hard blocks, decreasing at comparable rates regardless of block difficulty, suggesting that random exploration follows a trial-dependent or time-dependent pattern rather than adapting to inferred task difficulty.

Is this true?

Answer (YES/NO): NO